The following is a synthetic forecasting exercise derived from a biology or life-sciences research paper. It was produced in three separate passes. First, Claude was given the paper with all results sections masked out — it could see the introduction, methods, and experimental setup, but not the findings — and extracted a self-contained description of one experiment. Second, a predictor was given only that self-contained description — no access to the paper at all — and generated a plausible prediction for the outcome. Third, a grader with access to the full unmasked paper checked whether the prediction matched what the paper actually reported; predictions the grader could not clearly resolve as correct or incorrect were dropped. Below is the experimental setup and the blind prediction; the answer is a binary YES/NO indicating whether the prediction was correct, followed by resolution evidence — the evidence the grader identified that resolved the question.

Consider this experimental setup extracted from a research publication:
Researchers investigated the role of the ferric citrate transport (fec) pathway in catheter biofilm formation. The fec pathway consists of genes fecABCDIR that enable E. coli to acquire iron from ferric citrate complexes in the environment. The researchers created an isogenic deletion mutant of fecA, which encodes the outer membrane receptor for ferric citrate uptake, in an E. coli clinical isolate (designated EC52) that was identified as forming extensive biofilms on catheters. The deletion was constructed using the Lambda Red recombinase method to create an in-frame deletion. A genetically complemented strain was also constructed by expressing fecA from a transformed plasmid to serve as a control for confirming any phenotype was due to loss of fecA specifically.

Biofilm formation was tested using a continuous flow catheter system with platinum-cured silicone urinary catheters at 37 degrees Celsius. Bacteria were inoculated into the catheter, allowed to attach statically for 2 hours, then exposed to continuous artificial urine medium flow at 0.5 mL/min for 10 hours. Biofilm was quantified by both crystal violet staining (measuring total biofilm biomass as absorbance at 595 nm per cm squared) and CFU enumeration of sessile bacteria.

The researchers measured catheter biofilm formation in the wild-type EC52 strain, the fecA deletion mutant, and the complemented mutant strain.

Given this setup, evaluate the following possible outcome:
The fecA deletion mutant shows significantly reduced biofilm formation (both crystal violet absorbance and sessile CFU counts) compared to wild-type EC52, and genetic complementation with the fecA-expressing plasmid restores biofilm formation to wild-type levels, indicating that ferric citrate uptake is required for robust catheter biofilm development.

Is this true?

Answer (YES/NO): YES